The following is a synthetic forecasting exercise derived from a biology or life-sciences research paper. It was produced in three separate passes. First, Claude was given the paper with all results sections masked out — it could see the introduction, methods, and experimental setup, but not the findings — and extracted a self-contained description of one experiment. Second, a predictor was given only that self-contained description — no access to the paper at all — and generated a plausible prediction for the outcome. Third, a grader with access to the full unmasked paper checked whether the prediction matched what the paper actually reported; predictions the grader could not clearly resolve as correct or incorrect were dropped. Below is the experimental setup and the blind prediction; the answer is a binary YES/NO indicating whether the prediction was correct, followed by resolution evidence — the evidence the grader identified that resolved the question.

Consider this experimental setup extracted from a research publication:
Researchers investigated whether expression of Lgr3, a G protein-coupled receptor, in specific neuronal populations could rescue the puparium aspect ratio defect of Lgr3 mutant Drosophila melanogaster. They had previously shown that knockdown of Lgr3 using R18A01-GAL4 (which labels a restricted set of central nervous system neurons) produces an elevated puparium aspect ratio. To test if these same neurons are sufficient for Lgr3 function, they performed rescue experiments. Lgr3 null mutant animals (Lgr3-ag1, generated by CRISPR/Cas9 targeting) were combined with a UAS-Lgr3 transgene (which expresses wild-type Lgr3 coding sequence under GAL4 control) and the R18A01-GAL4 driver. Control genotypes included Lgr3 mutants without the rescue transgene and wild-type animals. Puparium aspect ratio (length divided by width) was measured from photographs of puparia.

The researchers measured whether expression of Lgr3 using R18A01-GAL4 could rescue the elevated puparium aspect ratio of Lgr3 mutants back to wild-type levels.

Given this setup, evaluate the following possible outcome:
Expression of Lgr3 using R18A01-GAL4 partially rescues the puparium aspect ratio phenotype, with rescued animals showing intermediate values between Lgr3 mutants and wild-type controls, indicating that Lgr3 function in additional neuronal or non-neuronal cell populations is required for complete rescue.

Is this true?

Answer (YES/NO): NO